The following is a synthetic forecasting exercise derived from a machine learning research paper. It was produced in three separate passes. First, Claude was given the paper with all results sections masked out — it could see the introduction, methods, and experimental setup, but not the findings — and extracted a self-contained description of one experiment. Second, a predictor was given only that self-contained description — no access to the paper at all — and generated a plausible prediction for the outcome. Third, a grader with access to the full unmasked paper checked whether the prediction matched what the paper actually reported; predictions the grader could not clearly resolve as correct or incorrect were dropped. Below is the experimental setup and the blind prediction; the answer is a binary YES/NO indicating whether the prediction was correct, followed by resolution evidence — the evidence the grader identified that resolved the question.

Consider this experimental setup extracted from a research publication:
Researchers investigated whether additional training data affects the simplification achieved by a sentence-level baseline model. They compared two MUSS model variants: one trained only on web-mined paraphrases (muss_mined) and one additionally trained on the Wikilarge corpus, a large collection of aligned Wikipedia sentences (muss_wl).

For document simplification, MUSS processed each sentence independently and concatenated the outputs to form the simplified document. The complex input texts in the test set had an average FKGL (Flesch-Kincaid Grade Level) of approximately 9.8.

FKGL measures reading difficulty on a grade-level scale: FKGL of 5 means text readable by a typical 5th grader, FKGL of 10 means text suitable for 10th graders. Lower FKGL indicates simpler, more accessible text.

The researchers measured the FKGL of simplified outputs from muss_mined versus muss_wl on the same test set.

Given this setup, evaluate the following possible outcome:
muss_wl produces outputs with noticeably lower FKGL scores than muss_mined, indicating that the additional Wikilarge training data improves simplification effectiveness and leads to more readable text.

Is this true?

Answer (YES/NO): YES